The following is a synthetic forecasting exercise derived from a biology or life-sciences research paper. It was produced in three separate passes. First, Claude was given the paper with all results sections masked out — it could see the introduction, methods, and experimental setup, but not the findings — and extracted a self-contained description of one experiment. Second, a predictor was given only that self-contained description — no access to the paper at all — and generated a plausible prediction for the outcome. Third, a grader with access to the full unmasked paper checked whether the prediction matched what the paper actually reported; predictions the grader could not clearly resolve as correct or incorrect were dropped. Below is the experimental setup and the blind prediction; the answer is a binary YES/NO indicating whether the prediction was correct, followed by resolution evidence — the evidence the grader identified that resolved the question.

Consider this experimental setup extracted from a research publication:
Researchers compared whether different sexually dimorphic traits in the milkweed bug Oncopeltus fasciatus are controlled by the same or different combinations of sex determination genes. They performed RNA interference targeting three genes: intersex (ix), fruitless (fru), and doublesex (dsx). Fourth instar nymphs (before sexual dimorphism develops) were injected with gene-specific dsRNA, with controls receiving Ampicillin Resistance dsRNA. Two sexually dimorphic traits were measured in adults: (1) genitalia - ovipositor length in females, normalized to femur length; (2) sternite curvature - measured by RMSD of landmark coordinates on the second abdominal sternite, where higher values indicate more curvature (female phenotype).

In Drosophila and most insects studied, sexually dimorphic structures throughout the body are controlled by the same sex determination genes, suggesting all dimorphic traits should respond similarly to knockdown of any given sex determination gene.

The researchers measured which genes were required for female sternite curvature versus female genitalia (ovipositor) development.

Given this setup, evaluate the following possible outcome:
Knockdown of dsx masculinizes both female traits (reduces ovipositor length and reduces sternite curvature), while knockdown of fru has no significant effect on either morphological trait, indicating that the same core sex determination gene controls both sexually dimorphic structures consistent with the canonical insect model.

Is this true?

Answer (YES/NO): NO